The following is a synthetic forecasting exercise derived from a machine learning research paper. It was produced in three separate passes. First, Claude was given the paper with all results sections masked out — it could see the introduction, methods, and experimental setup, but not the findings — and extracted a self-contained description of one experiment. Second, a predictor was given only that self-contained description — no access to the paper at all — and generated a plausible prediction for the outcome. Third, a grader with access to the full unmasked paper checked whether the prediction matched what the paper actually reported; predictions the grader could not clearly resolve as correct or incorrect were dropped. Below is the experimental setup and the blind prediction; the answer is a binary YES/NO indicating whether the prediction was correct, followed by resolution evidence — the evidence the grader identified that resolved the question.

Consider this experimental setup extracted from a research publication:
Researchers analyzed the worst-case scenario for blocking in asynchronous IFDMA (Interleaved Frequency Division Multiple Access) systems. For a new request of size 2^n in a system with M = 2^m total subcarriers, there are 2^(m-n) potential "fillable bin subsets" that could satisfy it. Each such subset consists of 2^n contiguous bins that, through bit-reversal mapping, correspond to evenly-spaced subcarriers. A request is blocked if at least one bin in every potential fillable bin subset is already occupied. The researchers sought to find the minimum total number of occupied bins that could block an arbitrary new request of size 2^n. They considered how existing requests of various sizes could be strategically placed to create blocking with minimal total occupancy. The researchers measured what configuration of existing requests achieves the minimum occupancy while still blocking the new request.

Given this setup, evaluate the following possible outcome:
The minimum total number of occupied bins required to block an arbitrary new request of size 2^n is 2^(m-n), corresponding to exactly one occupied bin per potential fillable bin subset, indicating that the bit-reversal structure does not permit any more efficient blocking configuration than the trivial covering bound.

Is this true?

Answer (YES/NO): YES